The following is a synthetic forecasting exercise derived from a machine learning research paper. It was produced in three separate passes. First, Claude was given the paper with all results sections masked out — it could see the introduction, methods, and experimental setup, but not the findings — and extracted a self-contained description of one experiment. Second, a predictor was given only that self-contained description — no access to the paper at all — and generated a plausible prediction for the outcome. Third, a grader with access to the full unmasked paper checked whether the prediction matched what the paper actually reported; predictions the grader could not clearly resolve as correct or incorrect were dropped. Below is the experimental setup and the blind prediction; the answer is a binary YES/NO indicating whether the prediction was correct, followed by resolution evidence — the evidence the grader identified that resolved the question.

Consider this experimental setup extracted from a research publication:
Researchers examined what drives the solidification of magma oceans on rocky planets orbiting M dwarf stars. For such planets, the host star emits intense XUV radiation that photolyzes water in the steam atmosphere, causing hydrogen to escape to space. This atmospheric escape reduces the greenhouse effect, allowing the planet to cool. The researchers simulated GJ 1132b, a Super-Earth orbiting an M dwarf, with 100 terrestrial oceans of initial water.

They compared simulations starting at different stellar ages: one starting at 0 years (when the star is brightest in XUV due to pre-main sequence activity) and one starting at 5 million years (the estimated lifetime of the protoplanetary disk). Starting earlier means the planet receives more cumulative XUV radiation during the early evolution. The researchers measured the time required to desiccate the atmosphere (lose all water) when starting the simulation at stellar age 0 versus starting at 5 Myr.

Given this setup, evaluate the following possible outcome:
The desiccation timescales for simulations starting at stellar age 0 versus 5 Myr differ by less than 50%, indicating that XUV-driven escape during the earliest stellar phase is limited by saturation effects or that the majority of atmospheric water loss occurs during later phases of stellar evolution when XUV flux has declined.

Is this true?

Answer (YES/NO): NO